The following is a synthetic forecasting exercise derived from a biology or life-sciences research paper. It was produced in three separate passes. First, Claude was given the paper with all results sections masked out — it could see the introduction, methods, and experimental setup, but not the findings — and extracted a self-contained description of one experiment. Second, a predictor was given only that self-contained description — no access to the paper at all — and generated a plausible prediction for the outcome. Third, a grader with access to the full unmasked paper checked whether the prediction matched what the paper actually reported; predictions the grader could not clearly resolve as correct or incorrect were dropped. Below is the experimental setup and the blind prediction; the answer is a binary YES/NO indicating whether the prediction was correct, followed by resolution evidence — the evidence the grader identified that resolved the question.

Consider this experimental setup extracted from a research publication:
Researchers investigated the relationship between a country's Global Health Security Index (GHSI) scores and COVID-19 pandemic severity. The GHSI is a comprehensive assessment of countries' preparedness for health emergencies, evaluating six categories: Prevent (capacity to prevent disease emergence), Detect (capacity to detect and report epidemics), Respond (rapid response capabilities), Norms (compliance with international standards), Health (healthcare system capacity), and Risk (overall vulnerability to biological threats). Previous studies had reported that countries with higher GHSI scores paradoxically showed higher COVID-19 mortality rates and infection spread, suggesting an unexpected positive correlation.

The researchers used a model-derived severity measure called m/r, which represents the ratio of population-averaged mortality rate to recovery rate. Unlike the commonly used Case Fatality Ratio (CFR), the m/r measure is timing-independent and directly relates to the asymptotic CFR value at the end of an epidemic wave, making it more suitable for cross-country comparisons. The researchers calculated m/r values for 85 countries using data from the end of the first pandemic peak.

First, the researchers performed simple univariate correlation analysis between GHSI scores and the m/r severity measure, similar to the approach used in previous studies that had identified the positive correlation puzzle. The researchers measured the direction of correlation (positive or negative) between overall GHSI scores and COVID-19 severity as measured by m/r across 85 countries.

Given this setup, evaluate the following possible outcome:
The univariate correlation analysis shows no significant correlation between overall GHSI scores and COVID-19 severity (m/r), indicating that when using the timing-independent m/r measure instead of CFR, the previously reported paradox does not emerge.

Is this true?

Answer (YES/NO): NO